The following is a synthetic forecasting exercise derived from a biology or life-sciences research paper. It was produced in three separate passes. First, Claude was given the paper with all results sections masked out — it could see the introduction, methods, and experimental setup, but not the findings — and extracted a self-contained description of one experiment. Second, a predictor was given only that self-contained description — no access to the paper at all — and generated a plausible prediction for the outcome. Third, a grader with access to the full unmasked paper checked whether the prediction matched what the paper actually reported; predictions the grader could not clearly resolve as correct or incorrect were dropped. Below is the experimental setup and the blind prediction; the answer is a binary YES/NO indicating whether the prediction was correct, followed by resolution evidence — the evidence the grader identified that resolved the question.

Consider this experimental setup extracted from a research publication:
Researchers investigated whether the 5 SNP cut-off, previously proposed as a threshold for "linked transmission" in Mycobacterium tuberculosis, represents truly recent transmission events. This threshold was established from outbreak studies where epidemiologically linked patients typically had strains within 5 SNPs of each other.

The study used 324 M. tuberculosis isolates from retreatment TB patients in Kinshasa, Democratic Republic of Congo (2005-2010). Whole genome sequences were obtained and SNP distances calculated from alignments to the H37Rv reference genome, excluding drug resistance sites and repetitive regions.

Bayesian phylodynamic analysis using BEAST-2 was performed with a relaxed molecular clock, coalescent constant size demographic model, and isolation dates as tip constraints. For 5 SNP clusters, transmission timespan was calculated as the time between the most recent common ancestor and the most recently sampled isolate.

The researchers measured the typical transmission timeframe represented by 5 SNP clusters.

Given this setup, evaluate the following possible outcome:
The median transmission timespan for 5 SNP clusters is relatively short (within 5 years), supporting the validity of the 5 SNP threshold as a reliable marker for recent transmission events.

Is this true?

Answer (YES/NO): NO